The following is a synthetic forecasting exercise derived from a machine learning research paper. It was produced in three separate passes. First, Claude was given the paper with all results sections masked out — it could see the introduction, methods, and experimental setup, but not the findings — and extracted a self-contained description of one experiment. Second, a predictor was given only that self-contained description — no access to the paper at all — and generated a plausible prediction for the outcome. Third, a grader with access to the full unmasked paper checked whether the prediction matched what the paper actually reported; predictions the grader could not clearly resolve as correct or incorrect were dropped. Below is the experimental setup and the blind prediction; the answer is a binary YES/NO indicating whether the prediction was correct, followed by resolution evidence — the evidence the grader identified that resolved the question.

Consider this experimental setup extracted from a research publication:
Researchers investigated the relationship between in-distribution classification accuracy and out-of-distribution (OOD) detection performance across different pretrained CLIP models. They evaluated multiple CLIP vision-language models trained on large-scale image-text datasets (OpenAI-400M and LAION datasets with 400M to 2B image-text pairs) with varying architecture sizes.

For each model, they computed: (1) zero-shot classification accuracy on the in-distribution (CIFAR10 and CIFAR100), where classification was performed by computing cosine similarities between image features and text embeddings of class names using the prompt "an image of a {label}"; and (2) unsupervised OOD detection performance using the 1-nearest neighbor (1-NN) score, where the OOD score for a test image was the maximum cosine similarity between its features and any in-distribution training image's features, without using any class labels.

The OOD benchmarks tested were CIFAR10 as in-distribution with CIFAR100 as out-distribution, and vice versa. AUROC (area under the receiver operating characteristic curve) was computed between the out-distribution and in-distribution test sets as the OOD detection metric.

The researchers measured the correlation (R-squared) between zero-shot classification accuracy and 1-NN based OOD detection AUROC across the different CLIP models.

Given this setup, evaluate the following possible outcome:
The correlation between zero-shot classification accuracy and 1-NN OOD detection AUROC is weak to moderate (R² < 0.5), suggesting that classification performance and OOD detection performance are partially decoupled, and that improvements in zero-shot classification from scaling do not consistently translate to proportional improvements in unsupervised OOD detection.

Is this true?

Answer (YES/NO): NO